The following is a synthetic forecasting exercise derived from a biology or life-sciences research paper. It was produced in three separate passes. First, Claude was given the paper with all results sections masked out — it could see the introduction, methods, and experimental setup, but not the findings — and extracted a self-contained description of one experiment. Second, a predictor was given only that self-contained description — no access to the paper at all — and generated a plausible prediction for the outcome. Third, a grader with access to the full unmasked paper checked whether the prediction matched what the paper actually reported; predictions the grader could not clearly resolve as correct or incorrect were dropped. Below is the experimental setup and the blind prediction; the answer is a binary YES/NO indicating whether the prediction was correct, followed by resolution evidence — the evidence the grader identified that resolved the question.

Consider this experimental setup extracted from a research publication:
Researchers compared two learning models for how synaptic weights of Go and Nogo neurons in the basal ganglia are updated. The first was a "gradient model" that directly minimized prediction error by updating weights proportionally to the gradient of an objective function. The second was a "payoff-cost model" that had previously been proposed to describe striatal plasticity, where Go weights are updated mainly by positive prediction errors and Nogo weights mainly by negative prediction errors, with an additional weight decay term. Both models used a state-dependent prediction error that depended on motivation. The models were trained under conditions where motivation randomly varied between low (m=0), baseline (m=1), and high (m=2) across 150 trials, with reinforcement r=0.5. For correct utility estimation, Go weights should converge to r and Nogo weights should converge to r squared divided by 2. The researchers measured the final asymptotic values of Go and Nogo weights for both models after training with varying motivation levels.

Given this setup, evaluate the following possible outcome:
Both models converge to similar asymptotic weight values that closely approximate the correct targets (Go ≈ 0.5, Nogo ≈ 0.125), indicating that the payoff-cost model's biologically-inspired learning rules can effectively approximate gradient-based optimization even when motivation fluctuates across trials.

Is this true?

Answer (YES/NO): NO